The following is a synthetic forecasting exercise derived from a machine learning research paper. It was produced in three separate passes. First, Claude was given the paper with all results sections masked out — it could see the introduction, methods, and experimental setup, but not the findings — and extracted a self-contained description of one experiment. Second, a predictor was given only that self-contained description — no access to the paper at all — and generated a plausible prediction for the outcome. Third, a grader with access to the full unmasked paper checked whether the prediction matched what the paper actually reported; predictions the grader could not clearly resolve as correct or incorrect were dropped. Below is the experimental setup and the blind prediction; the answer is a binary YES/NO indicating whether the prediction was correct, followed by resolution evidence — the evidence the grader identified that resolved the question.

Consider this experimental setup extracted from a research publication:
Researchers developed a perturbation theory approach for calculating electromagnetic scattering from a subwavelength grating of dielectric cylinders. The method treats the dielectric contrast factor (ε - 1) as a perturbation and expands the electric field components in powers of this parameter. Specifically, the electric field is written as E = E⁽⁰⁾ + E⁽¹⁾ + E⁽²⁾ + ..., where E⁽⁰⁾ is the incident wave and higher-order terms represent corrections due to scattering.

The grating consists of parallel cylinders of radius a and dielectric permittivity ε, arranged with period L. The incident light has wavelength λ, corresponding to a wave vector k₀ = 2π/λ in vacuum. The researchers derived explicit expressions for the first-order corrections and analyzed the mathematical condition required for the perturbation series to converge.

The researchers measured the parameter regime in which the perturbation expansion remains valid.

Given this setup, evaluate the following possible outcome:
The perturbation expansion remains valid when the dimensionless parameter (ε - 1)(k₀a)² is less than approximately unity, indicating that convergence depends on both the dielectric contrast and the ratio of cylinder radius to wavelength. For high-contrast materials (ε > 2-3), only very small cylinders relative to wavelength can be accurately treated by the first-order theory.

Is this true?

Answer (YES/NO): NO